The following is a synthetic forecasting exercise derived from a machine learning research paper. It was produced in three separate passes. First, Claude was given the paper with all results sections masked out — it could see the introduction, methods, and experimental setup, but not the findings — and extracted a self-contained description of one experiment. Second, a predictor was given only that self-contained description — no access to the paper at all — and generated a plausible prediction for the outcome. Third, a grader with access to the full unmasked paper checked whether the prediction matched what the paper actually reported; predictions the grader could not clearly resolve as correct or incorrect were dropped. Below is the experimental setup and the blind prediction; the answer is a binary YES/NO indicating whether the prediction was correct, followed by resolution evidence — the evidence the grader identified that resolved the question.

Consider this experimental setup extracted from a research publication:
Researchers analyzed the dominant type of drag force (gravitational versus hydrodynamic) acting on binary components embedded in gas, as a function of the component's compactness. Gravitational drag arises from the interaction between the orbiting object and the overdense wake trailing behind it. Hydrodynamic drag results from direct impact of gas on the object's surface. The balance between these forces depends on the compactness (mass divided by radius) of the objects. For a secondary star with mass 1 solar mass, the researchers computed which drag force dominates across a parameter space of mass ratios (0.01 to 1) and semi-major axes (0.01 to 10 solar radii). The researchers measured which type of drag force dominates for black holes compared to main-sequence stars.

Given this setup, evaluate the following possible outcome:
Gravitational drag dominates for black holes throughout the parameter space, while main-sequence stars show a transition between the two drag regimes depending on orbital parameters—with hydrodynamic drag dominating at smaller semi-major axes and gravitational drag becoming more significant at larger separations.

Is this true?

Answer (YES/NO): NO